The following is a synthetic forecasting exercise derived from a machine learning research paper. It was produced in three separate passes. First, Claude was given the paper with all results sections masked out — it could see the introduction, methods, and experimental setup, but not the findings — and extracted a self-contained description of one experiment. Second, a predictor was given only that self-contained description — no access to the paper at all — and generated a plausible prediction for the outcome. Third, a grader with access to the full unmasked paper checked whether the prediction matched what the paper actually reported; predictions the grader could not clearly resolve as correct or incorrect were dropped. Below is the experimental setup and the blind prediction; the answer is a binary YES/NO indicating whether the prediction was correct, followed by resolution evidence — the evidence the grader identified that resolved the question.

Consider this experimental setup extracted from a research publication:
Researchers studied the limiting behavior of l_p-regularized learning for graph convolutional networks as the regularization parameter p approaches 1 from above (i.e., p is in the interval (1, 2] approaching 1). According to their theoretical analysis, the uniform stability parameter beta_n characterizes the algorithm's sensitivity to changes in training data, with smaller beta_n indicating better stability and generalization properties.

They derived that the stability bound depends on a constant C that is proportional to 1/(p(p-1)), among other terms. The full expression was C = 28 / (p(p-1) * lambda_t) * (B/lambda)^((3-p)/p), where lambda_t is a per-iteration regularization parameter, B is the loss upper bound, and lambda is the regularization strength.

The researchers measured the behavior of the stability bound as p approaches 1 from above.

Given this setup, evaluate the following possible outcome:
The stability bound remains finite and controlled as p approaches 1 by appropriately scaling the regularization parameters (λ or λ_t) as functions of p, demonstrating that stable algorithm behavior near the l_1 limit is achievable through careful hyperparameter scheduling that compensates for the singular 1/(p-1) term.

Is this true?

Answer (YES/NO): NO